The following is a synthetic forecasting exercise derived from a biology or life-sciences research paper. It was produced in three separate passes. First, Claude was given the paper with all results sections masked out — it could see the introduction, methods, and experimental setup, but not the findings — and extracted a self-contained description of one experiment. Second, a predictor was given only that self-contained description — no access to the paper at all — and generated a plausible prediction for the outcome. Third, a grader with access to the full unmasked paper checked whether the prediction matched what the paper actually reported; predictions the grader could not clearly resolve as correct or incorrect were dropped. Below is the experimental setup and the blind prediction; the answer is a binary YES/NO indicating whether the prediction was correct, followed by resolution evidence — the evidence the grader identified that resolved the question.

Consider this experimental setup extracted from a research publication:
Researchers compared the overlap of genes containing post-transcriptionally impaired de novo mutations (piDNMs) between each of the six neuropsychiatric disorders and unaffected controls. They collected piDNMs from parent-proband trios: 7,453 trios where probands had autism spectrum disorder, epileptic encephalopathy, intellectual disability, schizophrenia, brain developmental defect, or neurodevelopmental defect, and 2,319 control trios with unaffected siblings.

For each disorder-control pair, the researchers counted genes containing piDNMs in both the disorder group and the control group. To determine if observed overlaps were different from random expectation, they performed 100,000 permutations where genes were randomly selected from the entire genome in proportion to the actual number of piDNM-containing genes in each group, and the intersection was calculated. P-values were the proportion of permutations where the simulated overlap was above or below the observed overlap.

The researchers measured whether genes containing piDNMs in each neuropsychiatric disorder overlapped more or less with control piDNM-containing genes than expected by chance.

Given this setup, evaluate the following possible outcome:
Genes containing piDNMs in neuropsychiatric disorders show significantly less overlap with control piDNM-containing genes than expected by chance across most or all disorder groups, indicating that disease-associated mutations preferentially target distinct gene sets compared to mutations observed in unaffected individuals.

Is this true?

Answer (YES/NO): YES